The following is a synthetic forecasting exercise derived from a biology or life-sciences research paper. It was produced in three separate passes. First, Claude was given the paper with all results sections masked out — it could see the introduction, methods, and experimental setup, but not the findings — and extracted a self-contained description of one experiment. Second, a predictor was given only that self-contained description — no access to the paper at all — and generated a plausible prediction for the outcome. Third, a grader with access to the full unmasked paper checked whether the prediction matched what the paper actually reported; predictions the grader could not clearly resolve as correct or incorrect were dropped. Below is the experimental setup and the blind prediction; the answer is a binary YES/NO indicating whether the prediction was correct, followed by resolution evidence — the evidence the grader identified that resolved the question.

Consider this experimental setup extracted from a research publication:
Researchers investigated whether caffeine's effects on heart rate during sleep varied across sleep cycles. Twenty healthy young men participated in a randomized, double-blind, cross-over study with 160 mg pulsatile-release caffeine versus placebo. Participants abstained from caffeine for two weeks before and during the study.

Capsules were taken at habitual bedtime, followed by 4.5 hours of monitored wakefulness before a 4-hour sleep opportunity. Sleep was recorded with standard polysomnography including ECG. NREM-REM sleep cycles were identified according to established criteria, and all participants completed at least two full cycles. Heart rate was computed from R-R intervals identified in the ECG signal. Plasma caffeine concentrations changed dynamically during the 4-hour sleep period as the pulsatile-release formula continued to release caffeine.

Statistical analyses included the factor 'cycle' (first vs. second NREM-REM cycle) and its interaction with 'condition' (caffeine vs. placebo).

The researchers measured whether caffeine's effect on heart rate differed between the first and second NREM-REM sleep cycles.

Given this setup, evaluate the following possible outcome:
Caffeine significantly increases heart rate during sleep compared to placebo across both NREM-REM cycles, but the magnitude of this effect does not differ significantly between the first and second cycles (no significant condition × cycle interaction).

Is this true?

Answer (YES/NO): NO